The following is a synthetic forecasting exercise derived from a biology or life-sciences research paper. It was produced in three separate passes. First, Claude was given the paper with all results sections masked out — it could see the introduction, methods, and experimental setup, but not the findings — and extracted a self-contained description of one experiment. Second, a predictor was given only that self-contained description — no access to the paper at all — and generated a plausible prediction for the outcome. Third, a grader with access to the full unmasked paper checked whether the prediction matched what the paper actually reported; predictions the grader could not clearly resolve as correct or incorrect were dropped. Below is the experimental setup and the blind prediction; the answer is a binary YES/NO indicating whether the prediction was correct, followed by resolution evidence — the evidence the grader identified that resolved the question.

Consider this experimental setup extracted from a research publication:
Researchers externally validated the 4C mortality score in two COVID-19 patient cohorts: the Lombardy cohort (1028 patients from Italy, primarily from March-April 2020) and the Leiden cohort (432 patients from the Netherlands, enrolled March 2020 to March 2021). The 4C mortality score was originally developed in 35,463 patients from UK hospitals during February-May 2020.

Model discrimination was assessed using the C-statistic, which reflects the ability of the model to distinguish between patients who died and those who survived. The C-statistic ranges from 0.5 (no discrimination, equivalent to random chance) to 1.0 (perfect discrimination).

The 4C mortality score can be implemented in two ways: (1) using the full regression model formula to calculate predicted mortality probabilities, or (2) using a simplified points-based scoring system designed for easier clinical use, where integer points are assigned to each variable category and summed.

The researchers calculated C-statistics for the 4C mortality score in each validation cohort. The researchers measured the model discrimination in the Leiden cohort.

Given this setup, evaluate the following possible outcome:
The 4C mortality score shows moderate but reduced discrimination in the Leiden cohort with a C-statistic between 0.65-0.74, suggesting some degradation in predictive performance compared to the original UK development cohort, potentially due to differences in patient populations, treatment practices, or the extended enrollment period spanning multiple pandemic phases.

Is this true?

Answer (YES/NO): NO